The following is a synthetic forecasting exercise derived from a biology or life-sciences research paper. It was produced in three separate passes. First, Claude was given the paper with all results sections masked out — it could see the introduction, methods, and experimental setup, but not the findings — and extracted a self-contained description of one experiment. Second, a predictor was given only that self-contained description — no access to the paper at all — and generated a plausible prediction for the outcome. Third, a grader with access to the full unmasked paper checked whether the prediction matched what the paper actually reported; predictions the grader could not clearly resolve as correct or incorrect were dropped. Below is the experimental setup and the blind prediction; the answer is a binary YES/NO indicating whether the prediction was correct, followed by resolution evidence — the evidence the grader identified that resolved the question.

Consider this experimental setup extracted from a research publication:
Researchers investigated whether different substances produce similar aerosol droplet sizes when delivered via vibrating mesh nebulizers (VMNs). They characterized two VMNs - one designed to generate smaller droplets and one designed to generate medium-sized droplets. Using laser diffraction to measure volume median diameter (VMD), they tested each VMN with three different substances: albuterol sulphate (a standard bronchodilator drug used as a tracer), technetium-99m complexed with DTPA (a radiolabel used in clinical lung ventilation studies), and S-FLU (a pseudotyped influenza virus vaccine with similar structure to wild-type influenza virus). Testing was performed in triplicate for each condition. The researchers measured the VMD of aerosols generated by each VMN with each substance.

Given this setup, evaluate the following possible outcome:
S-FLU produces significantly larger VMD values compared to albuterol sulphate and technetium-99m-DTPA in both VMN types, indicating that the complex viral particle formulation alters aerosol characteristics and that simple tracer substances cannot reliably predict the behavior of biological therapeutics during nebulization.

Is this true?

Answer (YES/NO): NO